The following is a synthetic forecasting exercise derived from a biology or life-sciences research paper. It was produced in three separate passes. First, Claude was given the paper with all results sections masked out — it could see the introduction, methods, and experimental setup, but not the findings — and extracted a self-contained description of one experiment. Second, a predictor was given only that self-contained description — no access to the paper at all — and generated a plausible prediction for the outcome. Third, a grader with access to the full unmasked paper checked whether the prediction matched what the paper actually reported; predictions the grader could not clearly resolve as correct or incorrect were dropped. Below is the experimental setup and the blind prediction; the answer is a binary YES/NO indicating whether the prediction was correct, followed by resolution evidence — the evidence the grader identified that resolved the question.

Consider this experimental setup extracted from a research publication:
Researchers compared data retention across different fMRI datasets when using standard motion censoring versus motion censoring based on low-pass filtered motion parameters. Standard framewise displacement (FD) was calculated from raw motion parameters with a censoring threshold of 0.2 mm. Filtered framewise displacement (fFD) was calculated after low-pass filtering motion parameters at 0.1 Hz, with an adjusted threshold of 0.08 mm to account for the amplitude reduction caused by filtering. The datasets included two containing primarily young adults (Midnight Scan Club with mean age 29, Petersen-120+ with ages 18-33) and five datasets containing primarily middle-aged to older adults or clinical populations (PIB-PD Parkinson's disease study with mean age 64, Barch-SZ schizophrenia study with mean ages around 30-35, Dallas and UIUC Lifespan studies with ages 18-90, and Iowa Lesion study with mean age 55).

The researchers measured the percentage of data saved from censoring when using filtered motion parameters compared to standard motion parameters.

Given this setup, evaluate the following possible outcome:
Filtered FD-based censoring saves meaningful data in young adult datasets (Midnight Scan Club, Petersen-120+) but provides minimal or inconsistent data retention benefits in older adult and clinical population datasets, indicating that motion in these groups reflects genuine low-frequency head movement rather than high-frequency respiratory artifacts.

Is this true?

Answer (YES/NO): NO